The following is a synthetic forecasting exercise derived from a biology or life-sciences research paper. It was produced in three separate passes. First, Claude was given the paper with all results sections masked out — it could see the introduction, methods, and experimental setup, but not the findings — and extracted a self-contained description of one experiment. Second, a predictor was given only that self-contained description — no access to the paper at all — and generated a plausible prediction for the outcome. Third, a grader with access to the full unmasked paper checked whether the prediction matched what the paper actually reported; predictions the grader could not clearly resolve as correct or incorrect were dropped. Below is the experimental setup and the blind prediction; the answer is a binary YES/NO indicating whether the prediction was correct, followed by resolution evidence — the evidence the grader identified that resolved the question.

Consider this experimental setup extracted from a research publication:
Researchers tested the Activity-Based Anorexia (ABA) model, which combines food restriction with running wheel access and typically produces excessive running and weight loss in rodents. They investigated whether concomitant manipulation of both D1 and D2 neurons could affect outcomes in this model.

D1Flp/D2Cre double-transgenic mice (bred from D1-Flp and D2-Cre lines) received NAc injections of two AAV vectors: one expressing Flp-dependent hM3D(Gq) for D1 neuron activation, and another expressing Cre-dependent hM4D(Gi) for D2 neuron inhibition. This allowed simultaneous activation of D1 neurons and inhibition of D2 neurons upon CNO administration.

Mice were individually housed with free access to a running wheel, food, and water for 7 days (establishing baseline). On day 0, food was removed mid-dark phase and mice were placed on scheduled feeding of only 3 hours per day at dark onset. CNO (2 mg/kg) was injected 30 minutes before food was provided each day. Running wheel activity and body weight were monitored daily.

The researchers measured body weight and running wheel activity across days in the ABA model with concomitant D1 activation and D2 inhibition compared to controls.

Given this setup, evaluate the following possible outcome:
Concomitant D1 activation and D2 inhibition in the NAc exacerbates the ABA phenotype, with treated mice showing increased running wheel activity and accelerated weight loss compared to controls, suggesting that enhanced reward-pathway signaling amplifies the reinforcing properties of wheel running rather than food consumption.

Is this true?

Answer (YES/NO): YES